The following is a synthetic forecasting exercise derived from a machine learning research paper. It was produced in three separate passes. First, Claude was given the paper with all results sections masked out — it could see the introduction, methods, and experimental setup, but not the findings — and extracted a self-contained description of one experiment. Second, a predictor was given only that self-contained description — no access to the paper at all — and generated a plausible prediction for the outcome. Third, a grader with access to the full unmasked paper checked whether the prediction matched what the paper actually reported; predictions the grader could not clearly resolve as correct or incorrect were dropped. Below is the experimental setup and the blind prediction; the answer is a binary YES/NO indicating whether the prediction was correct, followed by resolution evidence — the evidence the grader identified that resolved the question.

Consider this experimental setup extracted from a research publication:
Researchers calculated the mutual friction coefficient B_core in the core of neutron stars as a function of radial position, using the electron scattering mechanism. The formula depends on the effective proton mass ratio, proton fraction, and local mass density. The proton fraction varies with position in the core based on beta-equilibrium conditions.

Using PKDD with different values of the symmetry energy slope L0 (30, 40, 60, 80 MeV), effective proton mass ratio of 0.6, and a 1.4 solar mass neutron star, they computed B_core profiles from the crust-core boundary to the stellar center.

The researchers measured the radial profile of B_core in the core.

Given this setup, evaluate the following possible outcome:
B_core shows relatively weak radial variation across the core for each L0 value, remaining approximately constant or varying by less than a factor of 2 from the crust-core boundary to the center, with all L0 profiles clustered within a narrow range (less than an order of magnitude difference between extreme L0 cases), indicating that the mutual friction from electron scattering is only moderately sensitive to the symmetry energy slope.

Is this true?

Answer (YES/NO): NO